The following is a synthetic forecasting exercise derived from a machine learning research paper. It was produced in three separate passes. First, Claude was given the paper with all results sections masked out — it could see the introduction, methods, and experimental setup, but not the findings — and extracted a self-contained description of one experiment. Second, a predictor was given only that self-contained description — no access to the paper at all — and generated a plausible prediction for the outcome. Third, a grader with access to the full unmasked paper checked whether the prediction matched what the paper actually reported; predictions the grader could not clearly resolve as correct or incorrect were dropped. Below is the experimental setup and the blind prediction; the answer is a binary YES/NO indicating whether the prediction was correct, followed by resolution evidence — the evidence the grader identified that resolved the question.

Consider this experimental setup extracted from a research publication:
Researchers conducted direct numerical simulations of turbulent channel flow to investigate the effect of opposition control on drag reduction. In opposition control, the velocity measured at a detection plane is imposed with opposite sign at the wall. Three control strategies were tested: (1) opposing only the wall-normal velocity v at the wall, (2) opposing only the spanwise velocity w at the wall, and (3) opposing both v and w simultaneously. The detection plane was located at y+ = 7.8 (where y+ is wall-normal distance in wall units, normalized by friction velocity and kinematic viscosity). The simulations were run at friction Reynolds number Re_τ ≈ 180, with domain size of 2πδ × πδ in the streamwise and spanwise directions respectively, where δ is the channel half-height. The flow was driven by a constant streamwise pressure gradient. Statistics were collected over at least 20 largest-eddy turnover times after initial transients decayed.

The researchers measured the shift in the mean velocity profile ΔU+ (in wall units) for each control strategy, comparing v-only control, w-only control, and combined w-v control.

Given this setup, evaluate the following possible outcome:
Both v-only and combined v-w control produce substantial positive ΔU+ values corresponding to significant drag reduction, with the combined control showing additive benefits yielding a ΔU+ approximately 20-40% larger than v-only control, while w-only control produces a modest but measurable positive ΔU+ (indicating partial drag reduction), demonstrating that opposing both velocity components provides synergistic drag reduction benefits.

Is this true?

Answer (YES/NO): NO